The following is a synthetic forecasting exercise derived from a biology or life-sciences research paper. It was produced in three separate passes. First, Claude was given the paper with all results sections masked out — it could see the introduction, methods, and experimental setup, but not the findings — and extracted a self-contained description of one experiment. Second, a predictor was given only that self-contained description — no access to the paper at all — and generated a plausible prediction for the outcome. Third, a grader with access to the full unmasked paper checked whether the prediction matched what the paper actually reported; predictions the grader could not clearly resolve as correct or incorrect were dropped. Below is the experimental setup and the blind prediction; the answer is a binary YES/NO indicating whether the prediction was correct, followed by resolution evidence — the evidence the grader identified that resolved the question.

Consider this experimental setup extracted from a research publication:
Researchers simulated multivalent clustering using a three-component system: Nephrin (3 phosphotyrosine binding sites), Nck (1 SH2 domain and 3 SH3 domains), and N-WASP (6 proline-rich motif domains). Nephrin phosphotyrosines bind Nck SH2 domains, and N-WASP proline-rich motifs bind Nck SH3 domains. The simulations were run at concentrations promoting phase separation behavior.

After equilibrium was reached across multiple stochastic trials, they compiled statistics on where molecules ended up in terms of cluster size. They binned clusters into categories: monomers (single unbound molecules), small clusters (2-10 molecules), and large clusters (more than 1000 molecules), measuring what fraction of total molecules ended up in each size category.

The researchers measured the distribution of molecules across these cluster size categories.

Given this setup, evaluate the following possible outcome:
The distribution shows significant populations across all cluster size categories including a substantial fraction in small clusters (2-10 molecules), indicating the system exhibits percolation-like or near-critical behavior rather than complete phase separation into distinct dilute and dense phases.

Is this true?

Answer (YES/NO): NO